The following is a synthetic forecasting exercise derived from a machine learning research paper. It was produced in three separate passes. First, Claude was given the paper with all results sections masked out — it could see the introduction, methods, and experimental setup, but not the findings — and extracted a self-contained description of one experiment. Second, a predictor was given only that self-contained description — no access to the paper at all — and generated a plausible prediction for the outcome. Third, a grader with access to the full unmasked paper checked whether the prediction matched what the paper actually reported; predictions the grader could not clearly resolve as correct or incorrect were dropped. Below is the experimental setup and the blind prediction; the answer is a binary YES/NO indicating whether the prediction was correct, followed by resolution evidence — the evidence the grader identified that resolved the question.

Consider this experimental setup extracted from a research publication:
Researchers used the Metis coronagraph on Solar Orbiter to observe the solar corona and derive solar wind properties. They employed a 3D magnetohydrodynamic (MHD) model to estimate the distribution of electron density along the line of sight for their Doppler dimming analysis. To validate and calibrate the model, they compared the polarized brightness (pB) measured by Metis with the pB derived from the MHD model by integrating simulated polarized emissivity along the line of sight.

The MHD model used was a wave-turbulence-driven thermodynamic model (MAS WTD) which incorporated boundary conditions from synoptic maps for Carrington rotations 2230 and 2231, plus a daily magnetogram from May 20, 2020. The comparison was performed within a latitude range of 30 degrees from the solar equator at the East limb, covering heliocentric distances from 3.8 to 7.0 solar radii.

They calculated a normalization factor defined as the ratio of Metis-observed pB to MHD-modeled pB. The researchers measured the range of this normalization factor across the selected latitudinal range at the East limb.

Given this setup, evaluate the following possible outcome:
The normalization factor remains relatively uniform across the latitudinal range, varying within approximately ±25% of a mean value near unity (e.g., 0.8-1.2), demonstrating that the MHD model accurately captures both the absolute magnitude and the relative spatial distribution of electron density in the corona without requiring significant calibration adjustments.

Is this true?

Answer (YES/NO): NO